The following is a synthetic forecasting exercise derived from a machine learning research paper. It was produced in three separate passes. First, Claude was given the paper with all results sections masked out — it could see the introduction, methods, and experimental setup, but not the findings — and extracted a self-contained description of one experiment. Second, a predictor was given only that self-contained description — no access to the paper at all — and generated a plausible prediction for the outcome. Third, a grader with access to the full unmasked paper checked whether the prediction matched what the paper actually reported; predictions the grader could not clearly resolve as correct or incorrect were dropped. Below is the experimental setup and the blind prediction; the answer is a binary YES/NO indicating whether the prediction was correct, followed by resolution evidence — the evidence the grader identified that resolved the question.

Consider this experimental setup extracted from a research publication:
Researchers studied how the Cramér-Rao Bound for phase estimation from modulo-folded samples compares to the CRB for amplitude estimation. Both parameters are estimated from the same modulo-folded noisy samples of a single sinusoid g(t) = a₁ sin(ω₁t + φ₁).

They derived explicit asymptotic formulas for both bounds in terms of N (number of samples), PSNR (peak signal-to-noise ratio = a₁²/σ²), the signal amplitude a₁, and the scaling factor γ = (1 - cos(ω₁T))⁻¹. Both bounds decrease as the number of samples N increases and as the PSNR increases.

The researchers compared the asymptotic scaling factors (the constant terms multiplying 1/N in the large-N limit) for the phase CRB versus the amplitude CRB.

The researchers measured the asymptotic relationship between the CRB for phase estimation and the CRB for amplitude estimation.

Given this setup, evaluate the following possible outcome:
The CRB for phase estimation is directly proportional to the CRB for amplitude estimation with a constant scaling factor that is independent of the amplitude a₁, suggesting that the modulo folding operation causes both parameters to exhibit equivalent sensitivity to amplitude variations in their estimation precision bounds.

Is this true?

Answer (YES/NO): NO